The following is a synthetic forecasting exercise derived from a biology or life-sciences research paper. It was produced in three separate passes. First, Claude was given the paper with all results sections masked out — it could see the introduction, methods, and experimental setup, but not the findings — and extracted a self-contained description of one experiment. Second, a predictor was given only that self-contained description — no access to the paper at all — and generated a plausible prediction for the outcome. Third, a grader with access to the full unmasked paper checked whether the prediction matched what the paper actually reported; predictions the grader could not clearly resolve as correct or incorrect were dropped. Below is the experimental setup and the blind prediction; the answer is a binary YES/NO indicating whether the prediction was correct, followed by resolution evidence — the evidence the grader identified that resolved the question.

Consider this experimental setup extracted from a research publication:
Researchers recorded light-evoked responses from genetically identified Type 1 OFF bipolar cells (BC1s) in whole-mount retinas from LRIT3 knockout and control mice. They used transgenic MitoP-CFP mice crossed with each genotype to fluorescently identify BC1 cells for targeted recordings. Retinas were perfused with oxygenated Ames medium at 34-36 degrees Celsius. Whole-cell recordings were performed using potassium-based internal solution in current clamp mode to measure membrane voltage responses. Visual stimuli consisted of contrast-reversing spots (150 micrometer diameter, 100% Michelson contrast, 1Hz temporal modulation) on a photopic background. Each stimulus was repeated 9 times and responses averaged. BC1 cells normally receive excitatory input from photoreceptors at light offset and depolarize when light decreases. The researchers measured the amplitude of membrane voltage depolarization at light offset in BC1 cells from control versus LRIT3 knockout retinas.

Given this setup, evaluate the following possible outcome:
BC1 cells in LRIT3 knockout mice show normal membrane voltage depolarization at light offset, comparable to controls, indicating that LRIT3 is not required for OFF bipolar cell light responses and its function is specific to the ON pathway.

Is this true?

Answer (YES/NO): NO